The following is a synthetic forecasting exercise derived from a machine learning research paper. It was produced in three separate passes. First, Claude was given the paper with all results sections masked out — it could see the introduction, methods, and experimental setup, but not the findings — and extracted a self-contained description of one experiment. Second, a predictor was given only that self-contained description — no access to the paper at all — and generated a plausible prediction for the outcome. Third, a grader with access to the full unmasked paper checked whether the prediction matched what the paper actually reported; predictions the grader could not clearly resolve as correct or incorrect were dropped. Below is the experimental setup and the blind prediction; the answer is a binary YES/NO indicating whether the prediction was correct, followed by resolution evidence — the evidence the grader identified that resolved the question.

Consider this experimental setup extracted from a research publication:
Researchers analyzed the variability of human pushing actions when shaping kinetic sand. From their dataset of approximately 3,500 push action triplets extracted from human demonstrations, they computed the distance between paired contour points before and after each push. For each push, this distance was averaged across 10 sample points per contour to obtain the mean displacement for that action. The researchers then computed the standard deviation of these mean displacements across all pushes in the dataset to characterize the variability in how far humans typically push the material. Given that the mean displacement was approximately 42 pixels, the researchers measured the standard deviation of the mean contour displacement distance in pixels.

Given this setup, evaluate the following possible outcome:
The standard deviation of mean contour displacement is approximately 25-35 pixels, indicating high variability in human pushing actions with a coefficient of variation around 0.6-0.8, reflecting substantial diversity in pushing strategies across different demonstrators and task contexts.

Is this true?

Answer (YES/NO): NO